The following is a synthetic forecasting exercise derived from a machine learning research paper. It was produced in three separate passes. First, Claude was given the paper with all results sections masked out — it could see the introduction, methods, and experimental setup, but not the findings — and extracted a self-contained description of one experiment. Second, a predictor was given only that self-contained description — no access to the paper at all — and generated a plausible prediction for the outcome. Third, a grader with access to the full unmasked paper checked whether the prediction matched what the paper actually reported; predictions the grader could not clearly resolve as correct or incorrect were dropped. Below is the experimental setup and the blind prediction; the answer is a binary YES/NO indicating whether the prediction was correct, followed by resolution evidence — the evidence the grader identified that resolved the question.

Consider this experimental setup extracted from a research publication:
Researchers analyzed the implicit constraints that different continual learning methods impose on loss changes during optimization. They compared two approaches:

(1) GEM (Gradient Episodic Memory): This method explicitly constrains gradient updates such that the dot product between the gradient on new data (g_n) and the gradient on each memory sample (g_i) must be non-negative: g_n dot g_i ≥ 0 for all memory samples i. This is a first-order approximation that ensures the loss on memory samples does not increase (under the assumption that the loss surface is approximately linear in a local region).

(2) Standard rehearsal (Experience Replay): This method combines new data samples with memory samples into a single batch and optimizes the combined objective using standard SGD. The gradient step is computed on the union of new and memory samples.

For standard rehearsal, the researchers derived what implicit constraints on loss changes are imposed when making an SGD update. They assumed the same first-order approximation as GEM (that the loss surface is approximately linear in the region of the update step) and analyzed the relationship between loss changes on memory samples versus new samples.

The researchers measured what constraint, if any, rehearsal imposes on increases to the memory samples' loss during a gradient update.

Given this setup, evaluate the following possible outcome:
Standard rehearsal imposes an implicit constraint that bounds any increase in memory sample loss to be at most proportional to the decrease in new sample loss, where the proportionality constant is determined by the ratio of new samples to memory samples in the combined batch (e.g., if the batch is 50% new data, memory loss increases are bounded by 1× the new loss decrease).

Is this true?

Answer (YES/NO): NO